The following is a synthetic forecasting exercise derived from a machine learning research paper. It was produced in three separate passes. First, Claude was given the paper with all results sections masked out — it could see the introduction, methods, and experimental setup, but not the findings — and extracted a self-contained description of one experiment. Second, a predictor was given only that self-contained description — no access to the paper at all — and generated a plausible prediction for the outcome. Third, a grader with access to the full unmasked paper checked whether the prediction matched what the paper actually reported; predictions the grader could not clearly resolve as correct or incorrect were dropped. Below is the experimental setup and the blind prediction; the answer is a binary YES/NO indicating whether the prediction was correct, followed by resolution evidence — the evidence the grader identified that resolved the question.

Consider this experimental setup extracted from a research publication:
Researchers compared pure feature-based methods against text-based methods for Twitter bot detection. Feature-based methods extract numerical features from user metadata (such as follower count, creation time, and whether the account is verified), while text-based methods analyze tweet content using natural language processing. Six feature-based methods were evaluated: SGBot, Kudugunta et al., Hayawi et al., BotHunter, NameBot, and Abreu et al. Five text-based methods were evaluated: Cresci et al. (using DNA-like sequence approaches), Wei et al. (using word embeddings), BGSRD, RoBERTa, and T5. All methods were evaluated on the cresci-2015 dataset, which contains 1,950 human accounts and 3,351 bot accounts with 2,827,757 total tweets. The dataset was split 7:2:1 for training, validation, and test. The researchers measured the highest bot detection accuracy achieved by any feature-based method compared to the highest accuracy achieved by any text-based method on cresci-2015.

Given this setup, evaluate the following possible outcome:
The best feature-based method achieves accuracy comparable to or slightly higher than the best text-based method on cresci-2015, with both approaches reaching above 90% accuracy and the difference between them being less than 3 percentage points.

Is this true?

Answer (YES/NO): YES